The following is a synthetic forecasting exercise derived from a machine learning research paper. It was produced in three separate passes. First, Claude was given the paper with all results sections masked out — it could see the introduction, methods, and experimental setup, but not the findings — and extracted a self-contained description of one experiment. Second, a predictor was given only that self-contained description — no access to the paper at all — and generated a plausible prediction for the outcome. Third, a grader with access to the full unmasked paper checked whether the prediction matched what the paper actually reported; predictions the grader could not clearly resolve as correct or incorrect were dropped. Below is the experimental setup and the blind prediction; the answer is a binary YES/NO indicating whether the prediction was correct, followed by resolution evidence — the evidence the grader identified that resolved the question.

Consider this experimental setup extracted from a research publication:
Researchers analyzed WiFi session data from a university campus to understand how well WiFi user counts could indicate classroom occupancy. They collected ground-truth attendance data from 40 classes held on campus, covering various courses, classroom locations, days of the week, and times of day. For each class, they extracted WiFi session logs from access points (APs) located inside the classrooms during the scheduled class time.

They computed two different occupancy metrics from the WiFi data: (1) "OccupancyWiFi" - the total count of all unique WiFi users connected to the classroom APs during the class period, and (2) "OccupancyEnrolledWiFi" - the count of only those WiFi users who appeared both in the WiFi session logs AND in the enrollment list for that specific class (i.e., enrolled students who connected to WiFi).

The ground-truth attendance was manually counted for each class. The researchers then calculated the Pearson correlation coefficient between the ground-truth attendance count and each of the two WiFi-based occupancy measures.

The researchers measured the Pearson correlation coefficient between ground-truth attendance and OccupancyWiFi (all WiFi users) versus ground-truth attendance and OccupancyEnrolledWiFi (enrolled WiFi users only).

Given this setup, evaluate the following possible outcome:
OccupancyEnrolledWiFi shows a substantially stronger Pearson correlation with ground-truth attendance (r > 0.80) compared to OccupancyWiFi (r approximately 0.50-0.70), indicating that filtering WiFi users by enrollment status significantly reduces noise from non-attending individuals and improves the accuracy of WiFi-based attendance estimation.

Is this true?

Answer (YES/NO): NO